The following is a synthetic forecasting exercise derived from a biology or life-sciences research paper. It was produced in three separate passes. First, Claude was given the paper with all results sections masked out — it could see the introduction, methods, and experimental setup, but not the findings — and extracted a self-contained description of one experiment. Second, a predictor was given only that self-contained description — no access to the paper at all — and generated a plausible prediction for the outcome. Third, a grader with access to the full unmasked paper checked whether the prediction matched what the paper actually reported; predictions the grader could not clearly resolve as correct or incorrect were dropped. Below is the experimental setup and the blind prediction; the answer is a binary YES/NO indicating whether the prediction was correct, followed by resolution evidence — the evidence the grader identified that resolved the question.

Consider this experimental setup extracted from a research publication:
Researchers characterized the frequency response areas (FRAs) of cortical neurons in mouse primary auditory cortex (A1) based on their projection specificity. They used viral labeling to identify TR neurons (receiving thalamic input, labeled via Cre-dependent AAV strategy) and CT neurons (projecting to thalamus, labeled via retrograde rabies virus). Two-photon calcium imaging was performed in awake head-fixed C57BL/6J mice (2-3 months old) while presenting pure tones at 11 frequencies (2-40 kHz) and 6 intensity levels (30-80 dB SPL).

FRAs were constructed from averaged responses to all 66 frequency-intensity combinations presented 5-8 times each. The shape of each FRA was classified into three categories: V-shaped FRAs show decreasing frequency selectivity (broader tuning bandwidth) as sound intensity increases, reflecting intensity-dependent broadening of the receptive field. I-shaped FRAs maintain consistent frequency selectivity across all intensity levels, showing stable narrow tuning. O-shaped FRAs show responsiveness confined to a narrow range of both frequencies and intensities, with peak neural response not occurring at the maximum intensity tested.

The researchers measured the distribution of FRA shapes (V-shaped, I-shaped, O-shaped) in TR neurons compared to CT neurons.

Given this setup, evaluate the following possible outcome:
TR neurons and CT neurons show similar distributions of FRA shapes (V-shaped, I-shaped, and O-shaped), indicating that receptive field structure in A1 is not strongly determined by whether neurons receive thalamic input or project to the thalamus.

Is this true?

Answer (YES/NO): NO